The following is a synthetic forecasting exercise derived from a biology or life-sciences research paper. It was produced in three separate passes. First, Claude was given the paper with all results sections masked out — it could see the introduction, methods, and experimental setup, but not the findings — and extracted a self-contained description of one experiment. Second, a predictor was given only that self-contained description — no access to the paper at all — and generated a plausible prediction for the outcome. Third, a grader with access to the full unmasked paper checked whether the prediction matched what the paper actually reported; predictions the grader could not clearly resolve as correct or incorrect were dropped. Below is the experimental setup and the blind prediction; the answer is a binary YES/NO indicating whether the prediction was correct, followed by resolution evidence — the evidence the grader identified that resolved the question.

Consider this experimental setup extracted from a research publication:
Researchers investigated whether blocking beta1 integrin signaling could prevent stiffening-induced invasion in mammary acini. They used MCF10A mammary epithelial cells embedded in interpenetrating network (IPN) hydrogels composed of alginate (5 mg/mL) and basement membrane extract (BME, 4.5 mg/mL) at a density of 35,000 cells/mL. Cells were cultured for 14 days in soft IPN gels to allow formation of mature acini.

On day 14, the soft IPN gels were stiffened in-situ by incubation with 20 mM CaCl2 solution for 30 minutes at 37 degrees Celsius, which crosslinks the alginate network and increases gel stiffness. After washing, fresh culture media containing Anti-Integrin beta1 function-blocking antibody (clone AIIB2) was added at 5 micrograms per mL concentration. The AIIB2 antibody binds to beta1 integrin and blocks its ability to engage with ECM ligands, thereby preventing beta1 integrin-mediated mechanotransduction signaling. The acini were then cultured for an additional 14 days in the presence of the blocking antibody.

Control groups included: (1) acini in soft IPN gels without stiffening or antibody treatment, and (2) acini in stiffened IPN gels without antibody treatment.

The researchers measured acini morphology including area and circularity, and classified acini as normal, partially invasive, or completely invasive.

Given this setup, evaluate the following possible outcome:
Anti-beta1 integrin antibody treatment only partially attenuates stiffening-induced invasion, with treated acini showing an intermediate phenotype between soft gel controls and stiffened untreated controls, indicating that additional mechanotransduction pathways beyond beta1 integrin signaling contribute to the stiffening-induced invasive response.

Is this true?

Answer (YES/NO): NO